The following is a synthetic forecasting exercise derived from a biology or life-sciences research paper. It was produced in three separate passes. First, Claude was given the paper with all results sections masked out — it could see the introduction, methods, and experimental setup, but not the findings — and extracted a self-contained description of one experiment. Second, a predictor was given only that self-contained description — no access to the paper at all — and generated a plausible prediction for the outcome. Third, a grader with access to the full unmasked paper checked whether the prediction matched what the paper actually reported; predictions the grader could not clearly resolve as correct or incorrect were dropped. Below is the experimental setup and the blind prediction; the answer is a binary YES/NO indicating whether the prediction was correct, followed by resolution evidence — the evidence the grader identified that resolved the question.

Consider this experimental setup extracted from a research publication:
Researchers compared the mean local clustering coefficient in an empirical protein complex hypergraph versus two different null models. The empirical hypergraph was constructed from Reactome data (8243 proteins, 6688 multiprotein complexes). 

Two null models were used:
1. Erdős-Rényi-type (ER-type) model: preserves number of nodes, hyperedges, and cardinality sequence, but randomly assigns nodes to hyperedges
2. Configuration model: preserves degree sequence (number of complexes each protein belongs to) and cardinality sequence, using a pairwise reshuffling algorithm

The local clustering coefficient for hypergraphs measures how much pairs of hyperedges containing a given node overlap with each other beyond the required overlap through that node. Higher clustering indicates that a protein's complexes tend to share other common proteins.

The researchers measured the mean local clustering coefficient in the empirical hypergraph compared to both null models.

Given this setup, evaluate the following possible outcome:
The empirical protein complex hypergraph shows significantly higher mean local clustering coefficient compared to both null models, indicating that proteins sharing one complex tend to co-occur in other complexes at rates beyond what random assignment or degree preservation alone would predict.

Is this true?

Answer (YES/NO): NO